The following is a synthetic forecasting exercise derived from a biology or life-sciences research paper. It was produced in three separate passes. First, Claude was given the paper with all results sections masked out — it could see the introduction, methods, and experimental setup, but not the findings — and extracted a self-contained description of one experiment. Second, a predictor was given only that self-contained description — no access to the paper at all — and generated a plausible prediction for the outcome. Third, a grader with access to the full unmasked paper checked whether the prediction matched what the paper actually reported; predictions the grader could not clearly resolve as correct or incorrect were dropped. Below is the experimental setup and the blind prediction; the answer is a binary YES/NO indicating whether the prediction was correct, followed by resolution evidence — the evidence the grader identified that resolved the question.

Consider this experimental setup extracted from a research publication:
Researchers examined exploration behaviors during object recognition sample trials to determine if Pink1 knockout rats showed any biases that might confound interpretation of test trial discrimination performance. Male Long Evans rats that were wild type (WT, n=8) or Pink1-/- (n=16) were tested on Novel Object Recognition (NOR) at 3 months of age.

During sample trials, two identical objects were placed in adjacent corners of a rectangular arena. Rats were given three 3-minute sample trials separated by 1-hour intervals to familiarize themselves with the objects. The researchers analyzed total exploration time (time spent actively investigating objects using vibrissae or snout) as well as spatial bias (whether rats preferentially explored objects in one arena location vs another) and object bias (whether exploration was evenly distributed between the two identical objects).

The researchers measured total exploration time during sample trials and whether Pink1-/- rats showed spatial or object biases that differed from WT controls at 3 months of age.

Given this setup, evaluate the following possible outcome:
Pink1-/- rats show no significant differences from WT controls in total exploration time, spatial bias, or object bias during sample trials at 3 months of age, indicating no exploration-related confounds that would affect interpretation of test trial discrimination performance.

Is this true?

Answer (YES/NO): NO